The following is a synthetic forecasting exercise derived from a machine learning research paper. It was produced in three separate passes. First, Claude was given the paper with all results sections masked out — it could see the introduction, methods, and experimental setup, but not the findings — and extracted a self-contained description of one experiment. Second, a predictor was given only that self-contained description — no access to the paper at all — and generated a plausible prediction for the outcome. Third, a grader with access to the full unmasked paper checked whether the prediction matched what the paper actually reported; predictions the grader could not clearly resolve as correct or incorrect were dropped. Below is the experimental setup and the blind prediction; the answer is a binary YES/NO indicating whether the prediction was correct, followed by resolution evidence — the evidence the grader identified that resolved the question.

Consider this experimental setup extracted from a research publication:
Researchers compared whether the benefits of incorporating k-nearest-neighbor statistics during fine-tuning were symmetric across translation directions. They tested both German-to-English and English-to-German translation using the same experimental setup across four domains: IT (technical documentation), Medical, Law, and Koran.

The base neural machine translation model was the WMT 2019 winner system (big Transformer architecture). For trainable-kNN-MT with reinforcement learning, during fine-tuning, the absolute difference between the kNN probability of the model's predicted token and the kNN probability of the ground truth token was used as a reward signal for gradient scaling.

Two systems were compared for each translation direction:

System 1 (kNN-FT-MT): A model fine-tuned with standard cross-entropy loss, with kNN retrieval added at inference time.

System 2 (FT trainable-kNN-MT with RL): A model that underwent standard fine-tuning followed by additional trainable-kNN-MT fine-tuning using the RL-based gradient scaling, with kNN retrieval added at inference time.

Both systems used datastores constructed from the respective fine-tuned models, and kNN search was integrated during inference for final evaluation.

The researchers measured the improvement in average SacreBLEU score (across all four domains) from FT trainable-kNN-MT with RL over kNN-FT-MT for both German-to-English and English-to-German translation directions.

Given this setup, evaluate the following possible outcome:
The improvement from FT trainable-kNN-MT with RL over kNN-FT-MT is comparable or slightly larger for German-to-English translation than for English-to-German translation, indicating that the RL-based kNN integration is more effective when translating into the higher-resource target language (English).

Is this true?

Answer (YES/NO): YES